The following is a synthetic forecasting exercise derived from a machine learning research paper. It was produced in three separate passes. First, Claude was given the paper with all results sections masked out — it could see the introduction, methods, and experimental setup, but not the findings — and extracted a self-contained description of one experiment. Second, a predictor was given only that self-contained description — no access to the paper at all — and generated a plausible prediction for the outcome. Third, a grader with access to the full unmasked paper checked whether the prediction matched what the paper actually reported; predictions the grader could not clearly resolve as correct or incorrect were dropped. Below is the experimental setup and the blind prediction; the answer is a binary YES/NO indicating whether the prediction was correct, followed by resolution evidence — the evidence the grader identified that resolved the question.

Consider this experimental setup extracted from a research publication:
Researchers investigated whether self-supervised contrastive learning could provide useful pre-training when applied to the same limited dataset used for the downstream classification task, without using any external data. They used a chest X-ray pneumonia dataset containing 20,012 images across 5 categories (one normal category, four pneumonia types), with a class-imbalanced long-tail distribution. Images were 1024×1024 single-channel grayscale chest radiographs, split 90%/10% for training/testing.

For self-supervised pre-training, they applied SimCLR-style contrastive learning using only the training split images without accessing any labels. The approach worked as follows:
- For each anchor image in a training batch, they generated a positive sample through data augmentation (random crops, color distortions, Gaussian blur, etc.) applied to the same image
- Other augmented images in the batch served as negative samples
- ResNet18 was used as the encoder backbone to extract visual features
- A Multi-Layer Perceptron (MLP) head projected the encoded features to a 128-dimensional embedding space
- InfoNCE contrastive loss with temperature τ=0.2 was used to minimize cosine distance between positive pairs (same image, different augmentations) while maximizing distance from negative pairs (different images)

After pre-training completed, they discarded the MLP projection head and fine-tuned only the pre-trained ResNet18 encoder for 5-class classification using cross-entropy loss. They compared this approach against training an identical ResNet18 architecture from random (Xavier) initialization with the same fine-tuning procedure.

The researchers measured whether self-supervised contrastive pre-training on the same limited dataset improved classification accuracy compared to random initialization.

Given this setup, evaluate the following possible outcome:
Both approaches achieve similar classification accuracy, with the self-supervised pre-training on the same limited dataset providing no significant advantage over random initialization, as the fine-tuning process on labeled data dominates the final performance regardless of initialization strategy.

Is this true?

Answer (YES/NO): NO